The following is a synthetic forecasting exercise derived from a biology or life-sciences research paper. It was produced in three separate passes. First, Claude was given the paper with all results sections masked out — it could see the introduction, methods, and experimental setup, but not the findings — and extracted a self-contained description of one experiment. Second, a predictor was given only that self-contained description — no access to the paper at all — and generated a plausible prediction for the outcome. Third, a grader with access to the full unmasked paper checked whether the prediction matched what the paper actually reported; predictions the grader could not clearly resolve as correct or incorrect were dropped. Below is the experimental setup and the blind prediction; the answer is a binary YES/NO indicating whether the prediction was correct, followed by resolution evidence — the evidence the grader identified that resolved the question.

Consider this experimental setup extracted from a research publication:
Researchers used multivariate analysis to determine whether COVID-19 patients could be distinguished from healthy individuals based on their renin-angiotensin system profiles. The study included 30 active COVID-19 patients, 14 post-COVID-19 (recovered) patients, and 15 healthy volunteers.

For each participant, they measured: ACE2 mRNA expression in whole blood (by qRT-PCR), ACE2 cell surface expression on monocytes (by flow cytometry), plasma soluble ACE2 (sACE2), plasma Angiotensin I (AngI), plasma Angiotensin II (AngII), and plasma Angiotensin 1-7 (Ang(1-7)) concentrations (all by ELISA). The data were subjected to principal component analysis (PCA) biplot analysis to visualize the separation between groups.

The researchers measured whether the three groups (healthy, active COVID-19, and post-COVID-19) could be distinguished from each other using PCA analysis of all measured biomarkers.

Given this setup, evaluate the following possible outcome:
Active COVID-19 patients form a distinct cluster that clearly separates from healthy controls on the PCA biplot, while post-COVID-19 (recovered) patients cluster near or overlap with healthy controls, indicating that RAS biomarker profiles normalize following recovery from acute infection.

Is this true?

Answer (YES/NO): NO